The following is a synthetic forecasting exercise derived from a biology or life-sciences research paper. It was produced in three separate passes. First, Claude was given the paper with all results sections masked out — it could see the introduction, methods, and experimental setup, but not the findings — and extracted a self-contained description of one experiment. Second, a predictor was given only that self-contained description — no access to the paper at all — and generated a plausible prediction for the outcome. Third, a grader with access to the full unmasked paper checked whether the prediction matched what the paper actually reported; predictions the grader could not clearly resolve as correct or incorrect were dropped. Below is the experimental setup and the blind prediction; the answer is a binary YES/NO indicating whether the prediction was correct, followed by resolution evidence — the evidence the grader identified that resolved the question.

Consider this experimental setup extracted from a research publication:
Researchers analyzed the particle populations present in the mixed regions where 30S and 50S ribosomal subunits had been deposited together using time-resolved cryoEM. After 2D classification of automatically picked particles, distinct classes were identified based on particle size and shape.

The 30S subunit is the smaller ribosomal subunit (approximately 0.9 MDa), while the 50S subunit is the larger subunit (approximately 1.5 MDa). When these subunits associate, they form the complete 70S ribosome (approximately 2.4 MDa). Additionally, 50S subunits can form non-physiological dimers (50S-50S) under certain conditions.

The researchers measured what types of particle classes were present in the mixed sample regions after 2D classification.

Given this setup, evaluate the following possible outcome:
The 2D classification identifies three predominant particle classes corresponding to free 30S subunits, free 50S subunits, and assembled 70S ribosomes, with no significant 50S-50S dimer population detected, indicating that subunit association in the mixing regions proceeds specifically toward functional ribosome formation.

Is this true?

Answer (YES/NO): NO